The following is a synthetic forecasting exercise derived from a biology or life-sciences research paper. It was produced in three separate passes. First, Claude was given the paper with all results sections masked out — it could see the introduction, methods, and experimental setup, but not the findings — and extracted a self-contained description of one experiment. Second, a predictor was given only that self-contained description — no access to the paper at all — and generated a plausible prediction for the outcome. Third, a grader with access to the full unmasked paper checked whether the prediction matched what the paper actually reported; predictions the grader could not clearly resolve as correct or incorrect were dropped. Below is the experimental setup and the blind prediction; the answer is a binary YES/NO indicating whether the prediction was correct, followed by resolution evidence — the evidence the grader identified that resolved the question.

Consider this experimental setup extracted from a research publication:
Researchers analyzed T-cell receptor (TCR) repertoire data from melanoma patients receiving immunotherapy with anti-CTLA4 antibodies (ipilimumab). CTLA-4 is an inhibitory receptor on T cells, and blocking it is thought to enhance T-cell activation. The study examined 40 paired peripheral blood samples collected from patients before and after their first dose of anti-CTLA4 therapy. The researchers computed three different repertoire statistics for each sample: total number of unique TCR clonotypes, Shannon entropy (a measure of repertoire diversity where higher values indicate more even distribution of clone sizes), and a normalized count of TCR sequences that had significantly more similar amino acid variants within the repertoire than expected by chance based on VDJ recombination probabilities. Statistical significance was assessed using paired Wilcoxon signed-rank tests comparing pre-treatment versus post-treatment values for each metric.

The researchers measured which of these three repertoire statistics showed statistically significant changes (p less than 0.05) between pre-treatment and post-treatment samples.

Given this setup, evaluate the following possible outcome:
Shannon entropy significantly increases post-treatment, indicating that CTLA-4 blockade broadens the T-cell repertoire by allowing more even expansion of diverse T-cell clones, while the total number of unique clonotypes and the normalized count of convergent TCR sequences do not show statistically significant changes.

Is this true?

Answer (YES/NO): NO